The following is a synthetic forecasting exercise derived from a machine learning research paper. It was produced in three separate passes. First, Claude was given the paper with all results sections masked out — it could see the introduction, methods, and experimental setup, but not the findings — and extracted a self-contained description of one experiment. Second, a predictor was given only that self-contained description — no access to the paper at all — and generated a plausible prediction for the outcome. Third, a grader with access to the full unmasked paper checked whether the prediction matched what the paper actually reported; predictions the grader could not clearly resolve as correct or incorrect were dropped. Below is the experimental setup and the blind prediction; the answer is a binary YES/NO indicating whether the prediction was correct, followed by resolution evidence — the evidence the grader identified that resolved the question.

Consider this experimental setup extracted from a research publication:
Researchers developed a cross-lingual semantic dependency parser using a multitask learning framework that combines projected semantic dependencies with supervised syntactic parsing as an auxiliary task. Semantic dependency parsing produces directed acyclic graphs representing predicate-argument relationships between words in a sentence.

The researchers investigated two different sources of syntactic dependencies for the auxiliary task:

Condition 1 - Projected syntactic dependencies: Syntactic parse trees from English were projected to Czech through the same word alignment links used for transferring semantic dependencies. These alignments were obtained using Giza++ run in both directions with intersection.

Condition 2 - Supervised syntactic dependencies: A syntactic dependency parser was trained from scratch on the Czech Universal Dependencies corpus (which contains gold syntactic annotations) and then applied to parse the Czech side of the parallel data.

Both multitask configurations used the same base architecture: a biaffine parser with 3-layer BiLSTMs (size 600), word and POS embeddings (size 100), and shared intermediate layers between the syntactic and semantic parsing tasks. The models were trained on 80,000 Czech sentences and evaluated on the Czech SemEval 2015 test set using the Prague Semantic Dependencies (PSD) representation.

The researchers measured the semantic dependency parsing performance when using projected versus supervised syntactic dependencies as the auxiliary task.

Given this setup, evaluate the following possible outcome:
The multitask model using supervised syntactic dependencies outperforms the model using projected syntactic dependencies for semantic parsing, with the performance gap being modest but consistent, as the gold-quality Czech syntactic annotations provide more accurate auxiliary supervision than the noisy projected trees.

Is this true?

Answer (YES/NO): NO